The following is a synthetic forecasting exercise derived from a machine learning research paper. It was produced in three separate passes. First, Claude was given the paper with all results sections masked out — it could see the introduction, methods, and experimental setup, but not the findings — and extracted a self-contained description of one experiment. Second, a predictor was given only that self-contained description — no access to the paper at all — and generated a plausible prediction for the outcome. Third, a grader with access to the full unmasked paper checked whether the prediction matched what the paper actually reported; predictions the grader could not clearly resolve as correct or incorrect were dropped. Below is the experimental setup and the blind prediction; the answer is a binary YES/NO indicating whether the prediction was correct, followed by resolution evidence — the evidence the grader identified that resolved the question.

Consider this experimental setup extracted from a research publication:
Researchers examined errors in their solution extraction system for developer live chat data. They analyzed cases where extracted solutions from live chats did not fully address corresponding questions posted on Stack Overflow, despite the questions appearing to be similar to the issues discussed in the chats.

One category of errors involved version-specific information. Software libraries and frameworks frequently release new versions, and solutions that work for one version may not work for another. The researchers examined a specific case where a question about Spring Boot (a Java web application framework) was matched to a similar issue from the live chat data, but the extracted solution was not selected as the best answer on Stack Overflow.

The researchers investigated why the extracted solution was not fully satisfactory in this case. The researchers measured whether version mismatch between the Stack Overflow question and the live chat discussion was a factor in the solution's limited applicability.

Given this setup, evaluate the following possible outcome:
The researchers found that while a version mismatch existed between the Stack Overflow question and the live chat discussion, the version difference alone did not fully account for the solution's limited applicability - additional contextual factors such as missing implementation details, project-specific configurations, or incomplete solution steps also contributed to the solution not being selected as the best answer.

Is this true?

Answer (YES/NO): NO